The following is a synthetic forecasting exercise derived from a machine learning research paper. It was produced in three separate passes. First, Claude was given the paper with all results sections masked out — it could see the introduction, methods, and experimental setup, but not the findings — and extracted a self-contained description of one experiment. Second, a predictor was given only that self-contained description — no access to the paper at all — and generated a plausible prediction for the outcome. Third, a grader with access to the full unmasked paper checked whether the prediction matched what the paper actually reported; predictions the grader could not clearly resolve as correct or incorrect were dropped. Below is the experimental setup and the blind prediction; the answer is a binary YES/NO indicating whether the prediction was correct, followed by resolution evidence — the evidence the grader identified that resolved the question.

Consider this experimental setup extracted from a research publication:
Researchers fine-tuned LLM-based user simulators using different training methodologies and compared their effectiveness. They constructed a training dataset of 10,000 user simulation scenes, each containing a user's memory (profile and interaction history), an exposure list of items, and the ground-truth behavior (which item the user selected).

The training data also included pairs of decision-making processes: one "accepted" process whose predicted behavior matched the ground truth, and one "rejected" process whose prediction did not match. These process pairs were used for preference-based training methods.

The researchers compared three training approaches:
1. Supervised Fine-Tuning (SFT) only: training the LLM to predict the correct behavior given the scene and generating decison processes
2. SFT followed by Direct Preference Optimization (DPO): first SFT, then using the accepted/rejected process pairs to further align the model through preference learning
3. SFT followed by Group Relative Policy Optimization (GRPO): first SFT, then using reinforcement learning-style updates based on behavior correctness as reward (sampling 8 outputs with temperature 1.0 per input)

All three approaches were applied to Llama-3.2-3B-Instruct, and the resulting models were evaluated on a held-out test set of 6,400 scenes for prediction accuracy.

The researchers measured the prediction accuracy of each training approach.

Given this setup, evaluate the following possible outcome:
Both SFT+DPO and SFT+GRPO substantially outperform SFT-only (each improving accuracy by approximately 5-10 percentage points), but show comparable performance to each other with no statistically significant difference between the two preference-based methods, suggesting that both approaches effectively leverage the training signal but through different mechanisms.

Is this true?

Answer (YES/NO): NO